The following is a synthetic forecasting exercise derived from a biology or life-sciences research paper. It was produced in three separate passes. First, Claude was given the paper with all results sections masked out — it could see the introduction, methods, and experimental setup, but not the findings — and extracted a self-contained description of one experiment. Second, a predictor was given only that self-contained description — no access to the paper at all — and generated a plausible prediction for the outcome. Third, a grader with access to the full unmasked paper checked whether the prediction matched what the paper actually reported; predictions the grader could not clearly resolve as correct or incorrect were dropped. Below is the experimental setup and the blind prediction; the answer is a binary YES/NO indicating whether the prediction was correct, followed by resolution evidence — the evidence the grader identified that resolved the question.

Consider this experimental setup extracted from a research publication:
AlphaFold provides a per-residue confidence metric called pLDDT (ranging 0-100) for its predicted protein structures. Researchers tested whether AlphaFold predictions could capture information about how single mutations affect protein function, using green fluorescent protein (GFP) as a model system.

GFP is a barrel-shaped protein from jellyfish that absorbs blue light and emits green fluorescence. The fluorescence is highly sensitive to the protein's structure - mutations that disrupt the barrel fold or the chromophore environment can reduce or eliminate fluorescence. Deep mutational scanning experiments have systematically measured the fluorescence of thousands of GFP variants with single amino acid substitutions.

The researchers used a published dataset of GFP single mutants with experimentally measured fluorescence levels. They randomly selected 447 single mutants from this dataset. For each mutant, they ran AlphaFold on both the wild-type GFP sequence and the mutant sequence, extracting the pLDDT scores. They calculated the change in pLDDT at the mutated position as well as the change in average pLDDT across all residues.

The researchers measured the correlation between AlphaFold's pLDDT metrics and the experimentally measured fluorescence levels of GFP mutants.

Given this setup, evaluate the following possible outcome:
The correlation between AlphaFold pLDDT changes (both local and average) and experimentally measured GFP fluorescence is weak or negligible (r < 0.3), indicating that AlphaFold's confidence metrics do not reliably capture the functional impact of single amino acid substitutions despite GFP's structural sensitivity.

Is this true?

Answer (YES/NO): YES